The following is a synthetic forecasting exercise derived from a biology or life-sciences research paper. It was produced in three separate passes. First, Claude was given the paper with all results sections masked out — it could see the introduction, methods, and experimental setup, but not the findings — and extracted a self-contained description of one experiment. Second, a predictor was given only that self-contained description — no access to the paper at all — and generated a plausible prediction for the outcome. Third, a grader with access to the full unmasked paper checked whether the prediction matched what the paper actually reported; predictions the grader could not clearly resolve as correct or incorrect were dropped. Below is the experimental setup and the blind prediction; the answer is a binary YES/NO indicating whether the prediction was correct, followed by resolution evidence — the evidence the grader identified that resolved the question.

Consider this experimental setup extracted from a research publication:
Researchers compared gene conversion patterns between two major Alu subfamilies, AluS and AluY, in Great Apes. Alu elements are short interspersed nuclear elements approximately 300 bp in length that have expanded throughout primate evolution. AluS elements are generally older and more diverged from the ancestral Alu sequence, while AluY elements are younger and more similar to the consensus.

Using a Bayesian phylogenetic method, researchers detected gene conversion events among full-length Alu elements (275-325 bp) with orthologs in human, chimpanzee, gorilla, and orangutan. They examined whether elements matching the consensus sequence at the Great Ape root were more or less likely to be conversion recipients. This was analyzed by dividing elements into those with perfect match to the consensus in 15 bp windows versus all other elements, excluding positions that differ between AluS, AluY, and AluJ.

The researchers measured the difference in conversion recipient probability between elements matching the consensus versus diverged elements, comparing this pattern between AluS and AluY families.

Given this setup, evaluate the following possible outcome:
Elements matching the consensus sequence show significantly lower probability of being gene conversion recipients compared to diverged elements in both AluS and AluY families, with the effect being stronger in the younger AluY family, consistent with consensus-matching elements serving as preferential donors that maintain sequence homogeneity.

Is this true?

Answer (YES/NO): NO